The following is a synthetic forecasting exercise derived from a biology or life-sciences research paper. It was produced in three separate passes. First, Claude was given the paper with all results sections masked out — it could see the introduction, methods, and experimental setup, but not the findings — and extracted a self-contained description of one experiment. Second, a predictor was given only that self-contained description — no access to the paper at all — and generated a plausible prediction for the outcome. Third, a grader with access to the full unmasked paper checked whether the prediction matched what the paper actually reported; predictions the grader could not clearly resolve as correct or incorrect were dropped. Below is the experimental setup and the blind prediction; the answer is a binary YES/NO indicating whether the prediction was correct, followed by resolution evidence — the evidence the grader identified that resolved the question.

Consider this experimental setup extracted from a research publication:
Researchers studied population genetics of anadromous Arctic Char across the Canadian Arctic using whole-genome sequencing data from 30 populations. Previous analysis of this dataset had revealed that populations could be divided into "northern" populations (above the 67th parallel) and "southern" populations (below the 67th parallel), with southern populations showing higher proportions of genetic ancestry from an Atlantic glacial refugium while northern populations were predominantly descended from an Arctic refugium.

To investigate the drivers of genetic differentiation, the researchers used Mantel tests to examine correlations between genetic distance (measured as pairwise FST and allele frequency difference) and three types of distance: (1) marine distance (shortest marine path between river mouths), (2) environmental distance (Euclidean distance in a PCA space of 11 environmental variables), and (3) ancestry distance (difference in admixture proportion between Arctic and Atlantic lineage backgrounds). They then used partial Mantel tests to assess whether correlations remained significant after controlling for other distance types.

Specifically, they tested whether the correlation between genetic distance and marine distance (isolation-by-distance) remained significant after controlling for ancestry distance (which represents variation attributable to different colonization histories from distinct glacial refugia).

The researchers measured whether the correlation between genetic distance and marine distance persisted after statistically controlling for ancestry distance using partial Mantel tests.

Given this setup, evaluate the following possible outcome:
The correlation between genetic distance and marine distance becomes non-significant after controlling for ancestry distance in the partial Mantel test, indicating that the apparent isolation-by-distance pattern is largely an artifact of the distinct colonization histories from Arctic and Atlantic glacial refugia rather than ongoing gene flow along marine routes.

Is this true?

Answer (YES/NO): YES